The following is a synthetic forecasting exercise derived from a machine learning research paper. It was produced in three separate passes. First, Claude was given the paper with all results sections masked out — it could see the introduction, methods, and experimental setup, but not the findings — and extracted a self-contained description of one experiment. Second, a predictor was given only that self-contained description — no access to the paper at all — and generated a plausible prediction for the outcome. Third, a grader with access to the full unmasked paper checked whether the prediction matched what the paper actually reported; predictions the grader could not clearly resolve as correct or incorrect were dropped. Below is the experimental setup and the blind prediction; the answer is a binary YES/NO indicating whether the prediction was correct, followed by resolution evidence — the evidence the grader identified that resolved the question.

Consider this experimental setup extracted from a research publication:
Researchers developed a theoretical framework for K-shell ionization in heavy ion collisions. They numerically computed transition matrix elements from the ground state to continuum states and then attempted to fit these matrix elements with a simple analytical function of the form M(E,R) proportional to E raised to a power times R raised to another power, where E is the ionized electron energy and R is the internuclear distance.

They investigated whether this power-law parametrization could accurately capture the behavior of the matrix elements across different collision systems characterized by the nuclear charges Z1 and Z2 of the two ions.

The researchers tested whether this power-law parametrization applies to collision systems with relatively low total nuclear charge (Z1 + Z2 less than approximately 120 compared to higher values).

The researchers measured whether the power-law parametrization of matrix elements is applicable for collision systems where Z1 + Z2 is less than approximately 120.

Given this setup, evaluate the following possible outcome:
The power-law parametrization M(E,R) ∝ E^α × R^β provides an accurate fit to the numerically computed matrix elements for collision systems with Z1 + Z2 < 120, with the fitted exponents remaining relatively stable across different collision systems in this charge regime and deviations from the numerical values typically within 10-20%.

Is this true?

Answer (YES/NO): NO